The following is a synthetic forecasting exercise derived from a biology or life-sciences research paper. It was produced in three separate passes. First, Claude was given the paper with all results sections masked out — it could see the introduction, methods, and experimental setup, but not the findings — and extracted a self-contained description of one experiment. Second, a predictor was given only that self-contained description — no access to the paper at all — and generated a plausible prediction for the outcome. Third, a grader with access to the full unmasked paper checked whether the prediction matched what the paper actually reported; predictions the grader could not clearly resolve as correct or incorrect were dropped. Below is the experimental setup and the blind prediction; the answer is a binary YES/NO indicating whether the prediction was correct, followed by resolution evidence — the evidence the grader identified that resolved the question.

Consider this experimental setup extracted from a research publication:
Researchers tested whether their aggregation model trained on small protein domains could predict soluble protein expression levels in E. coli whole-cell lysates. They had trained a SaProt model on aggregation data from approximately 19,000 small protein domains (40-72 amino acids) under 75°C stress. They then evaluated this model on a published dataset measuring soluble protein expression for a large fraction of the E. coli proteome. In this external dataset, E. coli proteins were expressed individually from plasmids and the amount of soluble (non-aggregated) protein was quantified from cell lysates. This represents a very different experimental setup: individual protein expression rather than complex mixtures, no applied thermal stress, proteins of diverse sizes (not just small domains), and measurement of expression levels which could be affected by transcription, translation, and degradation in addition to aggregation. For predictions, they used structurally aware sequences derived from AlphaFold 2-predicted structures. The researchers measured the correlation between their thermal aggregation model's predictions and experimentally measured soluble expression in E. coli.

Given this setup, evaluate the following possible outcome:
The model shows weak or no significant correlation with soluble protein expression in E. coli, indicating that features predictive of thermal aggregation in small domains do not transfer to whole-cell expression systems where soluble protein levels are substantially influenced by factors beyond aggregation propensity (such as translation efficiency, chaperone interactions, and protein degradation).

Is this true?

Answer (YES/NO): NO